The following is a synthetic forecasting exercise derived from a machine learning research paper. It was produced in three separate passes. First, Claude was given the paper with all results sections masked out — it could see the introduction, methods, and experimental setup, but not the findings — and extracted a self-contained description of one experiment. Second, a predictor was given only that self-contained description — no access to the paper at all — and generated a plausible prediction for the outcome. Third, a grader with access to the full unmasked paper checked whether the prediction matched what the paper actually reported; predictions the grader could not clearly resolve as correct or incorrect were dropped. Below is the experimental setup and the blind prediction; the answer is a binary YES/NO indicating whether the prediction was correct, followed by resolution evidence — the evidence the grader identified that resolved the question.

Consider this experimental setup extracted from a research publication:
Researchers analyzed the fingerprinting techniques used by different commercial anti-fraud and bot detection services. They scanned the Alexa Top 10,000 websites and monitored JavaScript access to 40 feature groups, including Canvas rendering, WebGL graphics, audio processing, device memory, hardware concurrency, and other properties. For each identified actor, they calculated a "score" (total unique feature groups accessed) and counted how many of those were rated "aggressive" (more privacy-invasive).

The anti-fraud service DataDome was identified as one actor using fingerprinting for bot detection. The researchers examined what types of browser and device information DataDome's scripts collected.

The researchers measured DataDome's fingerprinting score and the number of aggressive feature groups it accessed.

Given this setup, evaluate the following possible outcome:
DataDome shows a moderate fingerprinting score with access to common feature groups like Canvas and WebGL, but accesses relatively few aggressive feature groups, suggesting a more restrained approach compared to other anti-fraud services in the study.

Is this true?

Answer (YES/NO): NO